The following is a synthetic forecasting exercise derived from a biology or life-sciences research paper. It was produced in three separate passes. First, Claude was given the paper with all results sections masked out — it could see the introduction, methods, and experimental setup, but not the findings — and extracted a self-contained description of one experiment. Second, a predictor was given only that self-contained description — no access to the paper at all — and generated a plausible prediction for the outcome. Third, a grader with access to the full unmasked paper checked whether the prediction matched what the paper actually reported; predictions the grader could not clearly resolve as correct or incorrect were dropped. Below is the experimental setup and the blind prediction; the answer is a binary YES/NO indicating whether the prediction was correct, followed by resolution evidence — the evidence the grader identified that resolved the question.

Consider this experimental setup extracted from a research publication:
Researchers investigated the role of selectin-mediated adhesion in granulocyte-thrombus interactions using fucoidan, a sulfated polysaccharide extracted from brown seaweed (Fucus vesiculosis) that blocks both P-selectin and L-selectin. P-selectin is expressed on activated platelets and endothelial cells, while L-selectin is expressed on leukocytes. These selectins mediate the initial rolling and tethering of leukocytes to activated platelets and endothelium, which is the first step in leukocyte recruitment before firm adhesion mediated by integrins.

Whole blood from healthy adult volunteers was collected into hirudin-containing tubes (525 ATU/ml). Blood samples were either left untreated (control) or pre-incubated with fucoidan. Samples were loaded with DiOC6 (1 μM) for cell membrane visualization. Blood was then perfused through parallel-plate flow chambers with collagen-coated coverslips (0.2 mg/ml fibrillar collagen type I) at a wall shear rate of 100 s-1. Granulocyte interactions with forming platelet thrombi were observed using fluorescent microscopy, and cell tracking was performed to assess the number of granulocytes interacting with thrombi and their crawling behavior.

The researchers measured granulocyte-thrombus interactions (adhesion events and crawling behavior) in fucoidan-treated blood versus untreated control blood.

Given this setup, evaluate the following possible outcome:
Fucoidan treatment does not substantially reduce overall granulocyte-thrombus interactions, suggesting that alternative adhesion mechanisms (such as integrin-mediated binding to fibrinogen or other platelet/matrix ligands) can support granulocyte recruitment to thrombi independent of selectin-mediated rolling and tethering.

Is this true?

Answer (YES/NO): NO